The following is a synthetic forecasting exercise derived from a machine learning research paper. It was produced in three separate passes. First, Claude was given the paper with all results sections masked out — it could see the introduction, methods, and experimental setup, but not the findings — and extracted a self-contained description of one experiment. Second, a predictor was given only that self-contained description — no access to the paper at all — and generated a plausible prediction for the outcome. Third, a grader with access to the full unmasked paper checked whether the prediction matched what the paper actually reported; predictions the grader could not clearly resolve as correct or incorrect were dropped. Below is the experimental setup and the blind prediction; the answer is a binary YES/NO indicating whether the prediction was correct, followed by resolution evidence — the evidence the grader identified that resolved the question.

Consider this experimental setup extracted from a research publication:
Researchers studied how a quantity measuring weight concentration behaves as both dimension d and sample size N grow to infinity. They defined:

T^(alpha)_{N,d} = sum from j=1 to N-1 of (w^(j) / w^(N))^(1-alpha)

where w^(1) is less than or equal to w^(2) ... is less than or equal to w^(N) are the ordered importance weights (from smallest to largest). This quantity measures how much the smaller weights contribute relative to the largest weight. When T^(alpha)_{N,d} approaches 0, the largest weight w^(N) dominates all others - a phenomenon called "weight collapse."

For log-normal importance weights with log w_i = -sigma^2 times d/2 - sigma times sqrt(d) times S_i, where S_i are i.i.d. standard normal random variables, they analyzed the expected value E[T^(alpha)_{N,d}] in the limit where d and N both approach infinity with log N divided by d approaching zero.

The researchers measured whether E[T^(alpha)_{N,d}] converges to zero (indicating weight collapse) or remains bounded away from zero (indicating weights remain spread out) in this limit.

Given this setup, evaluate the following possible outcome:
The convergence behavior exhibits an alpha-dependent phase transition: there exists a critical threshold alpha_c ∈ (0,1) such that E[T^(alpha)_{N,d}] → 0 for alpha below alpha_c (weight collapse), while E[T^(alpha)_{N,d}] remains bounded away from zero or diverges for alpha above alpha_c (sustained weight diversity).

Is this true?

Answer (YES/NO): NO